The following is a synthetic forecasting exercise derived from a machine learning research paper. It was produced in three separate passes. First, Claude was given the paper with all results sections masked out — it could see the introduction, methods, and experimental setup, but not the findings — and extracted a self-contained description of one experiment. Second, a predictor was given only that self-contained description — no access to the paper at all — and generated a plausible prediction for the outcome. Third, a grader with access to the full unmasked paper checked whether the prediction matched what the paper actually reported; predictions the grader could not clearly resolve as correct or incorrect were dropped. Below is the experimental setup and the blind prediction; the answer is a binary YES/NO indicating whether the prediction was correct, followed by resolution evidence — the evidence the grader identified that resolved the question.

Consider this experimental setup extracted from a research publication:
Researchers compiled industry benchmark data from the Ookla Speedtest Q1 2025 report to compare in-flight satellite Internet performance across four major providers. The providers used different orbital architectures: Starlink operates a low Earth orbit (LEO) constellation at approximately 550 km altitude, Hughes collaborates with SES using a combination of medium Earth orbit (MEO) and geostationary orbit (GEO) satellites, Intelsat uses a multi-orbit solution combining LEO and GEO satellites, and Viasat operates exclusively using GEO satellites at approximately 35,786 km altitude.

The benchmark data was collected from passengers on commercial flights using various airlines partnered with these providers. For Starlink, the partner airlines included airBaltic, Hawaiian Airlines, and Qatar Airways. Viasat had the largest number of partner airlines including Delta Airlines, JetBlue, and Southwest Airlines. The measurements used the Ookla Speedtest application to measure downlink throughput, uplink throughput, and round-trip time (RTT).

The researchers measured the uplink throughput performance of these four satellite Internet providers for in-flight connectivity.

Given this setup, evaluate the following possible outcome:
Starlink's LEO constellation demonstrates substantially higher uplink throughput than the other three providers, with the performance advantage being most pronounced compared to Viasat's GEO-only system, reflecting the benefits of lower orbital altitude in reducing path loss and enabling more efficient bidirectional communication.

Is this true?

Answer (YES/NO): YES